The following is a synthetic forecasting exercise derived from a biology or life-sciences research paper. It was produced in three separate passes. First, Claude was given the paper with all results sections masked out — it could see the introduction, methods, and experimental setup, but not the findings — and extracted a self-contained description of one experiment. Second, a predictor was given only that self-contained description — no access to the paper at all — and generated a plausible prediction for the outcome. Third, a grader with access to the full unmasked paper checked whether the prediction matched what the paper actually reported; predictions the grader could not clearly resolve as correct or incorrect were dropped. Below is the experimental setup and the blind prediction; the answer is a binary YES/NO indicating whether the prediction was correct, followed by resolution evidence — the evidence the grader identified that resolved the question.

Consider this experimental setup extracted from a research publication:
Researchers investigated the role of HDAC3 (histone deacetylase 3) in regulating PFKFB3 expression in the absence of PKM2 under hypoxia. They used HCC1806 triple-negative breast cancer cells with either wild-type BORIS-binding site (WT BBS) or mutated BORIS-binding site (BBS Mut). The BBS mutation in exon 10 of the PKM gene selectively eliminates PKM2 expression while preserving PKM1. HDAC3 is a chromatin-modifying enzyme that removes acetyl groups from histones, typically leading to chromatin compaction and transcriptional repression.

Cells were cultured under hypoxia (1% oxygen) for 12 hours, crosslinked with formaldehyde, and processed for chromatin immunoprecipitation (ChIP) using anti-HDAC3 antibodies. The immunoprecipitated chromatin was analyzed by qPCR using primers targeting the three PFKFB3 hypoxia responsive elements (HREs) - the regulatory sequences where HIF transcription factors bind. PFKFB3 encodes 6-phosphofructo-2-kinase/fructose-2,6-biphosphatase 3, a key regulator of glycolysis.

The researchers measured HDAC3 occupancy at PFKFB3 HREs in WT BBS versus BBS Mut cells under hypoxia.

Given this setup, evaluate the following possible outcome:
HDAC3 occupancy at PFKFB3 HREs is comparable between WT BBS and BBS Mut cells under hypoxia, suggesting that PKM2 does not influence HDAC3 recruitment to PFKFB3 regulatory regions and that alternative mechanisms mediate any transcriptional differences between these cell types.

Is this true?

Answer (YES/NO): NO